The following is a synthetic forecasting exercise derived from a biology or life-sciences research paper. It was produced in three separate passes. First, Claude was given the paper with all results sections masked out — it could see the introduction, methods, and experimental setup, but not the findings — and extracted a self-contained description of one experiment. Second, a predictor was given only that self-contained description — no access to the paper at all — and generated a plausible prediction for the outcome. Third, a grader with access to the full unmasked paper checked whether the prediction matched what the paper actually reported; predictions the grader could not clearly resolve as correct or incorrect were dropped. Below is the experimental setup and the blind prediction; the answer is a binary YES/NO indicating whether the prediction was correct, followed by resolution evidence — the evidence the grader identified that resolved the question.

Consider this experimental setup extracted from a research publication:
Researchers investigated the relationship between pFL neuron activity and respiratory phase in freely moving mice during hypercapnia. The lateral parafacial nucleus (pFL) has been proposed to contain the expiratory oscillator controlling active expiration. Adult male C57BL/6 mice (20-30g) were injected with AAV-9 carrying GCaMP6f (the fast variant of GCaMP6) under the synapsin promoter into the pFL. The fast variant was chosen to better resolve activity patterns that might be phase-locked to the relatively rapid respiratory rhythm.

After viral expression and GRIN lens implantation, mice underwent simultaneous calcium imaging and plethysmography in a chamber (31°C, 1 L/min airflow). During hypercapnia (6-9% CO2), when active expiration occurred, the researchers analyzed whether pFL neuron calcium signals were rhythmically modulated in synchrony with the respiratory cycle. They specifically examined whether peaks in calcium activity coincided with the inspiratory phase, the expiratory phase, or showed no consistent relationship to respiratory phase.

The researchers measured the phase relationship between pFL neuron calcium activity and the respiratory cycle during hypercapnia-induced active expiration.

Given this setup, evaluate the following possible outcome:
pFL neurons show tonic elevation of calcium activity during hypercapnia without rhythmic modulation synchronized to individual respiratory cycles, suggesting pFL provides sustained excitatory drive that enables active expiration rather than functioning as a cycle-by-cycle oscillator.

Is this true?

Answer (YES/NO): YES